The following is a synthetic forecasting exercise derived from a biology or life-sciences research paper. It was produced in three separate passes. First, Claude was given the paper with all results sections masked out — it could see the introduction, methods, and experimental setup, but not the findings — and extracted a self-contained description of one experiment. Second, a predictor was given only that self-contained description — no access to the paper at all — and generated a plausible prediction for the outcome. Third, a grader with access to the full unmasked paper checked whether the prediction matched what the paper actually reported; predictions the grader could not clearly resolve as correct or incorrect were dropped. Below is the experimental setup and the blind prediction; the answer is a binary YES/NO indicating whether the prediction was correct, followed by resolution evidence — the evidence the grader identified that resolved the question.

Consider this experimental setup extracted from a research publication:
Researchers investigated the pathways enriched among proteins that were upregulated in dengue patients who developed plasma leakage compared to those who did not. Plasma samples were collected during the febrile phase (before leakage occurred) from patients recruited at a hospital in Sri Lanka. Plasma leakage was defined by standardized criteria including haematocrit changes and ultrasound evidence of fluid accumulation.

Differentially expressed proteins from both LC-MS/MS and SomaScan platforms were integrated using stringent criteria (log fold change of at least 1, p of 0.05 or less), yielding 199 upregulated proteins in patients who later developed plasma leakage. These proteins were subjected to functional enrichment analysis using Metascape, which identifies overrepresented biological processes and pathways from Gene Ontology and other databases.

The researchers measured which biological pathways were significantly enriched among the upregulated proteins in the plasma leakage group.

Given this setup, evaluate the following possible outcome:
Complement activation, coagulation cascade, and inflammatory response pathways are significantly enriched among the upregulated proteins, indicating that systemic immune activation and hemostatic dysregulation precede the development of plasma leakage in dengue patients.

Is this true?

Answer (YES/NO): NO